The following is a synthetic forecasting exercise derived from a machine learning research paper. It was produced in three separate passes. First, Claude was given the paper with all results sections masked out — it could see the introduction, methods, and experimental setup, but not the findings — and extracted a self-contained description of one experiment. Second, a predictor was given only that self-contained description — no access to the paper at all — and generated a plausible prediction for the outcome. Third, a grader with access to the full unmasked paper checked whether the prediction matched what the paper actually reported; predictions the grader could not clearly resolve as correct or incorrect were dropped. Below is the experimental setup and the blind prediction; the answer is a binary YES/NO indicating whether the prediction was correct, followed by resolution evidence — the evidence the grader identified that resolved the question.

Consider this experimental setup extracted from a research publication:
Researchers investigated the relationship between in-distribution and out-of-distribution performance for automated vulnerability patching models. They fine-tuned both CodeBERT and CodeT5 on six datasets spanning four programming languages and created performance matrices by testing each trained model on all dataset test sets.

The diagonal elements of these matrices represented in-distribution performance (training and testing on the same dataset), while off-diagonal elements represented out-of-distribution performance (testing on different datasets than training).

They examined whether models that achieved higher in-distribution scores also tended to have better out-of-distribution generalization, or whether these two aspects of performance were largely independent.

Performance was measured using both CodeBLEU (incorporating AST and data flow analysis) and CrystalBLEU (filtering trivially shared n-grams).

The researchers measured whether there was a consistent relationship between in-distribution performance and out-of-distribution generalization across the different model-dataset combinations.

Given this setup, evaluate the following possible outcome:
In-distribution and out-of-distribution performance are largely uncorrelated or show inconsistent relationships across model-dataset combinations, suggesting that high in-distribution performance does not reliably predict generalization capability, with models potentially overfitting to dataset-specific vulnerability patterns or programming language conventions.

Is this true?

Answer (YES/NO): YES